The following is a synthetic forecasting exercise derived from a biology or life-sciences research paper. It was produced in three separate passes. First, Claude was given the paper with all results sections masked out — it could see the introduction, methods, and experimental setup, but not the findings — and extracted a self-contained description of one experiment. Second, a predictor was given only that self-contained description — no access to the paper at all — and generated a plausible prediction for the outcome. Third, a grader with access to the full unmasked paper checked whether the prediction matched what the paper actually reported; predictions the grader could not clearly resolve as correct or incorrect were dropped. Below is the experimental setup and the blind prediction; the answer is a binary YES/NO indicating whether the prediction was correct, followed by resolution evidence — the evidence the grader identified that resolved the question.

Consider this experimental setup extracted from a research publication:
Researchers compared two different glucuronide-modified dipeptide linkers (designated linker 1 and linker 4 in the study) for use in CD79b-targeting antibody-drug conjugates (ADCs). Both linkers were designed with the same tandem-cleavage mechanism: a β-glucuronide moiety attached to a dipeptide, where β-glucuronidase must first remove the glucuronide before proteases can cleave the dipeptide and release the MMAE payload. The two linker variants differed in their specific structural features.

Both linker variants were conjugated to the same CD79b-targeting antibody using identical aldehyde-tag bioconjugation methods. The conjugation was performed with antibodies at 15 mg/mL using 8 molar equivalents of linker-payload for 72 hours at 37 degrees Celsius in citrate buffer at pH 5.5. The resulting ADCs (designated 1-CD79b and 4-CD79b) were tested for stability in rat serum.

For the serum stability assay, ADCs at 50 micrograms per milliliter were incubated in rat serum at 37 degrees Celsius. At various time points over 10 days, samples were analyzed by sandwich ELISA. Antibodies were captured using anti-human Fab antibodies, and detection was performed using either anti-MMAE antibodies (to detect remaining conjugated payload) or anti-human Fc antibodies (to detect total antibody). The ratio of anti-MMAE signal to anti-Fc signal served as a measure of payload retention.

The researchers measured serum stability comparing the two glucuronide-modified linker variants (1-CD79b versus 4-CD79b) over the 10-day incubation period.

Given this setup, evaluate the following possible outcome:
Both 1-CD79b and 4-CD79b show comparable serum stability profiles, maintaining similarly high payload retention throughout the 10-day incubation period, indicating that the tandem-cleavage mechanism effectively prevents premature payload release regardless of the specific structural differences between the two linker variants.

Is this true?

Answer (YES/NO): NO